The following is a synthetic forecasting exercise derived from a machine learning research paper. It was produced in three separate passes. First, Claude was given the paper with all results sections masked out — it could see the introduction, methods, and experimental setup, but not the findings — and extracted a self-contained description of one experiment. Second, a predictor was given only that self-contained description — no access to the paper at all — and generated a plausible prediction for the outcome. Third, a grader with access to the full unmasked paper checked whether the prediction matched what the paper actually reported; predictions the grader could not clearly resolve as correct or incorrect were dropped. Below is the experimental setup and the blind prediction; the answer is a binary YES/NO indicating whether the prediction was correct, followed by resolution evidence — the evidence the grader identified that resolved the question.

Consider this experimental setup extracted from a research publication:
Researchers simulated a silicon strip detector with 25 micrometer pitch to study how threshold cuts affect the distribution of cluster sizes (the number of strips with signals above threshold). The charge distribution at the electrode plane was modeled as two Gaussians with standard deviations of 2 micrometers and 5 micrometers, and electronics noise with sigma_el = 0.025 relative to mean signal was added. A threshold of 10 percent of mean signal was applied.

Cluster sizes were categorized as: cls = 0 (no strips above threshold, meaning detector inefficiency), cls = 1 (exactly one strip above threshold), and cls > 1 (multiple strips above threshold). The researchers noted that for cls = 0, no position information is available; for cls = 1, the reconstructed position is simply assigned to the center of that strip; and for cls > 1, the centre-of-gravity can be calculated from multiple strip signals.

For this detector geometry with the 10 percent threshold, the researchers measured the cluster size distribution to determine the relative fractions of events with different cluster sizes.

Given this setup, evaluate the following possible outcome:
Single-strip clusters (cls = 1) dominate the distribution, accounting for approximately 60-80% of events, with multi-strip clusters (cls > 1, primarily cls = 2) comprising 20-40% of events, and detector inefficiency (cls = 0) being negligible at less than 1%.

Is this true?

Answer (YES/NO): YES